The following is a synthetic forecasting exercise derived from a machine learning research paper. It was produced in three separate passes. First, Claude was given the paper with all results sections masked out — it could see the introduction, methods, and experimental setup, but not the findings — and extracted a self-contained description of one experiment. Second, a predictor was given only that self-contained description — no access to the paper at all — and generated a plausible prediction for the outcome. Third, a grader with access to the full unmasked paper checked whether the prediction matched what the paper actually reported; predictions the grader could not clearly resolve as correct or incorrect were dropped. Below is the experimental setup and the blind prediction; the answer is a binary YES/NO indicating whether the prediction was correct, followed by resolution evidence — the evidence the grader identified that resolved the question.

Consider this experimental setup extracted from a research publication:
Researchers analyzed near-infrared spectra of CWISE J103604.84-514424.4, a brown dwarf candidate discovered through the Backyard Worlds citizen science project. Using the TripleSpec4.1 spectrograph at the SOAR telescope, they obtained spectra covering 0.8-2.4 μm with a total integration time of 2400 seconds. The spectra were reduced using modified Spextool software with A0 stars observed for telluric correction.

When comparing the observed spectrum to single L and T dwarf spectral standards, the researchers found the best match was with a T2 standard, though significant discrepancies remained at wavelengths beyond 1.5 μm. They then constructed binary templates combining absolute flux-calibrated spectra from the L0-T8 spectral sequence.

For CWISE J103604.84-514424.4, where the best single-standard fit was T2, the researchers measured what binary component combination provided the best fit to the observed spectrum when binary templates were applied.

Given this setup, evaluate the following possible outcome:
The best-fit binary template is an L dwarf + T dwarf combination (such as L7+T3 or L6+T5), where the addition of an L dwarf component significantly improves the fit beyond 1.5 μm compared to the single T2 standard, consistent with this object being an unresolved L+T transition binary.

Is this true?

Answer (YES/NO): YES